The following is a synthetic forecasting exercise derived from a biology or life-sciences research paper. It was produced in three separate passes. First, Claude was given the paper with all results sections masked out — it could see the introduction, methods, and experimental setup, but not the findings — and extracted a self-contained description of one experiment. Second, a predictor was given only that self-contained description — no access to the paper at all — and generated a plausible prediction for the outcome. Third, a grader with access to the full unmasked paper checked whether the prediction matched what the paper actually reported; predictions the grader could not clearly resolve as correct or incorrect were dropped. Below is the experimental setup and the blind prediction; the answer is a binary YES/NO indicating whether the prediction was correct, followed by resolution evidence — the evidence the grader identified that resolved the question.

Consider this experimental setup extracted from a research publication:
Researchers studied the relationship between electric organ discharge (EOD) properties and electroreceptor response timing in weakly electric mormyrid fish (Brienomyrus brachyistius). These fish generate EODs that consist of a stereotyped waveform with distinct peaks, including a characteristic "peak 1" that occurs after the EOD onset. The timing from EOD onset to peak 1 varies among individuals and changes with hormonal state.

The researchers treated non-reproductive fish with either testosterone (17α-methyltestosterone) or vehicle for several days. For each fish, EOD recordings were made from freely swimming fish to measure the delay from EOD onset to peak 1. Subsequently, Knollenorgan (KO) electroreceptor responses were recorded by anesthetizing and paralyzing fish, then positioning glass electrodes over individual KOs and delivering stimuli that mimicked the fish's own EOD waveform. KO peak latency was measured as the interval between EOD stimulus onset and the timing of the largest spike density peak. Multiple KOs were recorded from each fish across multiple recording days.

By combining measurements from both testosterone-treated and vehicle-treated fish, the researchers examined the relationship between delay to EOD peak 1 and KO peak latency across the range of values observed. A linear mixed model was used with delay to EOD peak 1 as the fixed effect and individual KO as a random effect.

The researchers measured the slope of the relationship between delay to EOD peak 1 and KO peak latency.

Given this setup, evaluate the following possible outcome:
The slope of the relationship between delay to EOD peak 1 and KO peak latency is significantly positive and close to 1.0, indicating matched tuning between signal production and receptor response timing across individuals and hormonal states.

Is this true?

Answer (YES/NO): YES